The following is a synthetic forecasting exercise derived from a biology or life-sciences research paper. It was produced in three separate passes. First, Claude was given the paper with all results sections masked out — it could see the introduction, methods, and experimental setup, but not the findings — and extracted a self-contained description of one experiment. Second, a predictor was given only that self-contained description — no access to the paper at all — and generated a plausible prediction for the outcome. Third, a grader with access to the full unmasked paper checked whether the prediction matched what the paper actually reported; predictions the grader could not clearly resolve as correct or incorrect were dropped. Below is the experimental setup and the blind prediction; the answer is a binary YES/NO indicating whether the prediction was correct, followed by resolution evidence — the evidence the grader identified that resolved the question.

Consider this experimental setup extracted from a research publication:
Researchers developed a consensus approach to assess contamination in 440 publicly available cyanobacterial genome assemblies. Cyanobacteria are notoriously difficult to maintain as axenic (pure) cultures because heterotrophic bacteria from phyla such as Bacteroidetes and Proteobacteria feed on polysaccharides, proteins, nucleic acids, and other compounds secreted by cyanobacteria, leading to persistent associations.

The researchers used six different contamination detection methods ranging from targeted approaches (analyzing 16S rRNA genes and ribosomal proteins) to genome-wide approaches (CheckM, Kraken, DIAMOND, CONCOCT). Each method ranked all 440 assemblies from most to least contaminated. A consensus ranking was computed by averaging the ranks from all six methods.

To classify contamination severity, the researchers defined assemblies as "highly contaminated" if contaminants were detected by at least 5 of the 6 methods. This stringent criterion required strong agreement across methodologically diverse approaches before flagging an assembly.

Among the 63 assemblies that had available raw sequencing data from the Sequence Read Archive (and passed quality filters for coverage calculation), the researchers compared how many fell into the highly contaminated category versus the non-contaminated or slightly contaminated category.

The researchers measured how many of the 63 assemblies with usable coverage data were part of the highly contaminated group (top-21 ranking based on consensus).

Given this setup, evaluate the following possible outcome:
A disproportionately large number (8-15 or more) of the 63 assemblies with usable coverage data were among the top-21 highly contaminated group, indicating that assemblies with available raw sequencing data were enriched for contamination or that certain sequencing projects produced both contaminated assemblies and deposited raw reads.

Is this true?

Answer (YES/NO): NO